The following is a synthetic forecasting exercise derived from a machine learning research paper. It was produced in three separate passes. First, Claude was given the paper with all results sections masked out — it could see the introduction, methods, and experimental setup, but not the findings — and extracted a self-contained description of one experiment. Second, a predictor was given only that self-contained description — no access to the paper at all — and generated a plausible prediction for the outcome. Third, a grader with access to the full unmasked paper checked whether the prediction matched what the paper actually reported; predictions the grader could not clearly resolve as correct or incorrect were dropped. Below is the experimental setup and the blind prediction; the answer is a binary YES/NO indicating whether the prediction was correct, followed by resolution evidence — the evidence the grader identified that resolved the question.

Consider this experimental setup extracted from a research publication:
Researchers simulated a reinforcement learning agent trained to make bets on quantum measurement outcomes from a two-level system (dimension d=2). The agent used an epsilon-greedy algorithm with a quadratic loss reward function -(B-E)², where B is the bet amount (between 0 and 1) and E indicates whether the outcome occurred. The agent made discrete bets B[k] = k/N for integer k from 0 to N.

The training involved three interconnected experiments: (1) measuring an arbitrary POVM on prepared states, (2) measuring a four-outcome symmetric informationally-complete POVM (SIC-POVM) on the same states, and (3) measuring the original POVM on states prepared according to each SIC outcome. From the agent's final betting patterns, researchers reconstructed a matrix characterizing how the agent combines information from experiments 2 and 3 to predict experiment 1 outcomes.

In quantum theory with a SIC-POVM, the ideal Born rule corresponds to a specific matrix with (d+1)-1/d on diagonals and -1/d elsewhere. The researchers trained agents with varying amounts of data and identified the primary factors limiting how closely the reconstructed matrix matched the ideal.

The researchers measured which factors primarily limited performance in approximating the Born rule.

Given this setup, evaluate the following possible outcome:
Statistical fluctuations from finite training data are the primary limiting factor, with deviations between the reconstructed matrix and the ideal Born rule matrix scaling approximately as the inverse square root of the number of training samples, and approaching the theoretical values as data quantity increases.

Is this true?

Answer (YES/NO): NO